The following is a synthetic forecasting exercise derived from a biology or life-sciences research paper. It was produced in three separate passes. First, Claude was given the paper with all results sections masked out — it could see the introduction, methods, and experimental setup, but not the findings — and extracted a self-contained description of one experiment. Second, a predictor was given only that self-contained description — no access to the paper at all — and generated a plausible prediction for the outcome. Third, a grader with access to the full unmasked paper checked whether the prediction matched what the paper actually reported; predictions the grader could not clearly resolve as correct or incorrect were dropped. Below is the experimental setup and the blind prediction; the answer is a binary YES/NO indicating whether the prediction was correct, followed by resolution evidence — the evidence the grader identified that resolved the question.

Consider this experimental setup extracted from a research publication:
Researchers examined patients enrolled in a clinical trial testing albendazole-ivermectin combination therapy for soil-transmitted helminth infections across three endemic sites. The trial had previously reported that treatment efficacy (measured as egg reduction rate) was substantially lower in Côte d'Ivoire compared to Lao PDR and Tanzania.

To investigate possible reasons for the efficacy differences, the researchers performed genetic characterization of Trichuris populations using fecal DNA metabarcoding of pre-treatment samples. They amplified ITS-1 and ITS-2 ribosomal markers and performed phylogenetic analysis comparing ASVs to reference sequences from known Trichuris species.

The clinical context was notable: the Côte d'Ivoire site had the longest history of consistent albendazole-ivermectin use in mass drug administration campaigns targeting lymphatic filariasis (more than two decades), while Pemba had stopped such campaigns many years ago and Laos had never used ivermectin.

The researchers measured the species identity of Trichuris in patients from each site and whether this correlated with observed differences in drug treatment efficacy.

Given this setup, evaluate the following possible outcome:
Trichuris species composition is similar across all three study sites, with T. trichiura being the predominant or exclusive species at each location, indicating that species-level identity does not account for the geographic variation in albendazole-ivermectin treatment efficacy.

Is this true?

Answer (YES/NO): NO